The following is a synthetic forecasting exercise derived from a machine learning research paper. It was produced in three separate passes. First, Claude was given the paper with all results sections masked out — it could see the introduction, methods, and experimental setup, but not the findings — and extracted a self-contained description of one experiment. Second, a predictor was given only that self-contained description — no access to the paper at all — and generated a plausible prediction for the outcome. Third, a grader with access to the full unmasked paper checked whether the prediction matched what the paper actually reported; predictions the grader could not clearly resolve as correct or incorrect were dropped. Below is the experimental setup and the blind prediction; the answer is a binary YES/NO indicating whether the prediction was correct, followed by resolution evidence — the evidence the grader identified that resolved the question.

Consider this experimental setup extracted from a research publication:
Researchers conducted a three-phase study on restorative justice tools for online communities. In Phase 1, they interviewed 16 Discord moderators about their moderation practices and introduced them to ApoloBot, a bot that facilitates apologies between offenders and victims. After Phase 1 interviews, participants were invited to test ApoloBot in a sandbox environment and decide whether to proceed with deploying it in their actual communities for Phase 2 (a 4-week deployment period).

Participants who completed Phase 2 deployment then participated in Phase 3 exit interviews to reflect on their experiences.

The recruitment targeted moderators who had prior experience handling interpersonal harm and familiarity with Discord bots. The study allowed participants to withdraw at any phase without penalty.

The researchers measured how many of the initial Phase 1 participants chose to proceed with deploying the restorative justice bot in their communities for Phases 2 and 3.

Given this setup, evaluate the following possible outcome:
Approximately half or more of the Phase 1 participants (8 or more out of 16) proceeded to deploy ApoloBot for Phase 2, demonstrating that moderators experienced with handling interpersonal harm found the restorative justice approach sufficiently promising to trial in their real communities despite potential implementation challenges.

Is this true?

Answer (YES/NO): NO